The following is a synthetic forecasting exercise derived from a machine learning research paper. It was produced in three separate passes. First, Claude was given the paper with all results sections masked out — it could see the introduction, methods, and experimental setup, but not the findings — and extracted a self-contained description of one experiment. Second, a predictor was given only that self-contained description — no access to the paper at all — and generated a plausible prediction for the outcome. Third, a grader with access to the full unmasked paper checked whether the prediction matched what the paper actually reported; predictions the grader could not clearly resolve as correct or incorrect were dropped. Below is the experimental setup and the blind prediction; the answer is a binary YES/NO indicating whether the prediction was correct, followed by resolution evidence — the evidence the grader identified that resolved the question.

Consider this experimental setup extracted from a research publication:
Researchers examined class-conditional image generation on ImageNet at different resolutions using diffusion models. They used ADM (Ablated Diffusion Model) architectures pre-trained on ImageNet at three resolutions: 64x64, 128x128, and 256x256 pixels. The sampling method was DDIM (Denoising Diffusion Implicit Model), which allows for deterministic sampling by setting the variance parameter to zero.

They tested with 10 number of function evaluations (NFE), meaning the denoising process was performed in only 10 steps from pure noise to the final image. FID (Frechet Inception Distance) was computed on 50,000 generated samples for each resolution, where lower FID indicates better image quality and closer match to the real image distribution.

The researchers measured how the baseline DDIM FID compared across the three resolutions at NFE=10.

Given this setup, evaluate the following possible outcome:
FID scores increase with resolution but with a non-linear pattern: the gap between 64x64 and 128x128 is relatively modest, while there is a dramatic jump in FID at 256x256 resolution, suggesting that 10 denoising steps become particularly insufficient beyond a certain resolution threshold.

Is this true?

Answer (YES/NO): NO